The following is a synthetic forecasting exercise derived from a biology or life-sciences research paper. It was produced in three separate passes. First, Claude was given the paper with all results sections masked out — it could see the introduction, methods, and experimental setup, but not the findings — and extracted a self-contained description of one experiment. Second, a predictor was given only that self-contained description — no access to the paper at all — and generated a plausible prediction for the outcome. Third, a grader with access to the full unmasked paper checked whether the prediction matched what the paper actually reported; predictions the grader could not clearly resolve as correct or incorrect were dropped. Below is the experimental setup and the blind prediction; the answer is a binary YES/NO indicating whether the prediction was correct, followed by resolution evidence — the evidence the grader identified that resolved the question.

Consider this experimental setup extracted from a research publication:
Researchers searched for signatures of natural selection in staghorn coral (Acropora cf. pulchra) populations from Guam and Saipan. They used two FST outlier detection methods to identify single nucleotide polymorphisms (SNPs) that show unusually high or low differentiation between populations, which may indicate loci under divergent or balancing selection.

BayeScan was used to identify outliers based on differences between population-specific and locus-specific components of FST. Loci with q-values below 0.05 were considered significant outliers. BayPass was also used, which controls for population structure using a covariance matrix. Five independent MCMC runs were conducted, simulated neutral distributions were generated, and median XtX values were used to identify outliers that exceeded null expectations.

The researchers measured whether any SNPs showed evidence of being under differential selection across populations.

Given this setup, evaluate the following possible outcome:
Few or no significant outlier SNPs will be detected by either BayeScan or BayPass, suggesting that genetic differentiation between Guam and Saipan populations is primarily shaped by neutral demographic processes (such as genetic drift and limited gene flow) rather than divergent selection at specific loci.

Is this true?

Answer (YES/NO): NO